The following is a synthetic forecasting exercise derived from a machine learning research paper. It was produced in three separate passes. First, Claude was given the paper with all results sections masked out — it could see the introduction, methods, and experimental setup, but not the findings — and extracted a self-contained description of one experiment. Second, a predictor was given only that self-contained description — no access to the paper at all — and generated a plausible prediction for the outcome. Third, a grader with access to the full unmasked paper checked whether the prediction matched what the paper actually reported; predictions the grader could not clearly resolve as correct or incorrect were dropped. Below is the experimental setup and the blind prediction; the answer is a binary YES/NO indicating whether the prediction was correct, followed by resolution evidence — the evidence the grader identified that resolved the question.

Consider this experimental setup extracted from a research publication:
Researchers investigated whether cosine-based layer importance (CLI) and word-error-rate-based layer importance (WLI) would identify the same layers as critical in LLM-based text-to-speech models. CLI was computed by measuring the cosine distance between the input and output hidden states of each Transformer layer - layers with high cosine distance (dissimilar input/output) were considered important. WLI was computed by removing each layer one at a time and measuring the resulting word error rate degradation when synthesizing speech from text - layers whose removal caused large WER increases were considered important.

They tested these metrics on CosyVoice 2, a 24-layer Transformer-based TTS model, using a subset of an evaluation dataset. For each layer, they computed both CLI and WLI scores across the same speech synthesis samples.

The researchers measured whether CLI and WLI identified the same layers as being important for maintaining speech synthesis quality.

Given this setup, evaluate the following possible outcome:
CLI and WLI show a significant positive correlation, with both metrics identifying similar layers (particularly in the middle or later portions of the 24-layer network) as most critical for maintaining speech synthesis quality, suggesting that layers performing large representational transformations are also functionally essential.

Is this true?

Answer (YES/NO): NO